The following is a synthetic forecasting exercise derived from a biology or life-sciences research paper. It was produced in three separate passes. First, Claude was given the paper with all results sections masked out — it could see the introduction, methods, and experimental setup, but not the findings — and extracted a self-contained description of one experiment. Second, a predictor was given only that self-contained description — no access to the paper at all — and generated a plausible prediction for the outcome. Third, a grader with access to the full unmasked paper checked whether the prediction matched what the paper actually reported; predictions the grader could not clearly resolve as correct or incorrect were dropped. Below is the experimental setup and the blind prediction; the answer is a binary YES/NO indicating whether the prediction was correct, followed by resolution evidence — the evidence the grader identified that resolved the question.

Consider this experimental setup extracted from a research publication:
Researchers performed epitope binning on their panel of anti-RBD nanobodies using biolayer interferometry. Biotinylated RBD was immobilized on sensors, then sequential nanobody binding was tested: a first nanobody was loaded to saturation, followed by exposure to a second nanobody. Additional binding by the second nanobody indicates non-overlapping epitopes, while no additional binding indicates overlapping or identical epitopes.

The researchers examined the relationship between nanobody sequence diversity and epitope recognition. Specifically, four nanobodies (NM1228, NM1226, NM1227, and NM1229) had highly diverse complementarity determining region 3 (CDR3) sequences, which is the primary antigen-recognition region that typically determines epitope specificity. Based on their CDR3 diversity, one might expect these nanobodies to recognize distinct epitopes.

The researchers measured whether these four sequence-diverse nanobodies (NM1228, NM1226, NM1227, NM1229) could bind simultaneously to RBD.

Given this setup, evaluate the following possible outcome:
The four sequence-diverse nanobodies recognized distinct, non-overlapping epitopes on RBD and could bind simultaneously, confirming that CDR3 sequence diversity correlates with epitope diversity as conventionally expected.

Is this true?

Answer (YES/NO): NO